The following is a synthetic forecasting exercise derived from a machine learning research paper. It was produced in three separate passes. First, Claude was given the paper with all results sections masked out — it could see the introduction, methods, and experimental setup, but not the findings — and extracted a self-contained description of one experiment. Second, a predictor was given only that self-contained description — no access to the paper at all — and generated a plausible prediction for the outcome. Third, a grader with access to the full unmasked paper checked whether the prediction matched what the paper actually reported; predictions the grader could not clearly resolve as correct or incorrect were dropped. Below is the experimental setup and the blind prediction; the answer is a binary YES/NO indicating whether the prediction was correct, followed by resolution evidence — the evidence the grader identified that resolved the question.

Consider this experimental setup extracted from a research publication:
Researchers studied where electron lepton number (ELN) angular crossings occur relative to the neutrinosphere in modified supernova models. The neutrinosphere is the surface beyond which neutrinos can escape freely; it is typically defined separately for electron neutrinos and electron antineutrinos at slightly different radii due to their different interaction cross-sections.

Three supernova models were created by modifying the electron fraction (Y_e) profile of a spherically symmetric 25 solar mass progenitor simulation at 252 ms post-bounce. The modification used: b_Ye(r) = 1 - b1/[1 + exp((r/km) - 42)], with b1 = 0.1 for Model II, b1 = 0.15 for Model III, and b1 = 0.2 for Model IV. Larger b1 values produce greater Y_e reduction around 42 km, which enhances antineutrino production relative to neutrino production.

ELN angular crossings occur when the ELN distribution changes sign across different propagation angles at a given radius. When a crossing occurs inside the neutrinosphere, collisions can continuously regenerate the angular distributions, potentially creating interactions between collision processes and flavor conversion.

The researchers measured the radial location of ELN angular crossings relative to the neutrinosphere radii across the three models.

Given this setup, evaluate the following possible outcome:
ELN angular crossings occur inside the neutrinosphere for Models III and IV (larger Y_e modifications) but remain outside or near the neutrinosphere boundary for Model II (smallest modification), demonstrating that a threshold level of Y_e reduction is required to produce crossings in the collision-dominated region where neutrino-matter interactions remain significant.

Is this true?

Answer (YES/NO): YES